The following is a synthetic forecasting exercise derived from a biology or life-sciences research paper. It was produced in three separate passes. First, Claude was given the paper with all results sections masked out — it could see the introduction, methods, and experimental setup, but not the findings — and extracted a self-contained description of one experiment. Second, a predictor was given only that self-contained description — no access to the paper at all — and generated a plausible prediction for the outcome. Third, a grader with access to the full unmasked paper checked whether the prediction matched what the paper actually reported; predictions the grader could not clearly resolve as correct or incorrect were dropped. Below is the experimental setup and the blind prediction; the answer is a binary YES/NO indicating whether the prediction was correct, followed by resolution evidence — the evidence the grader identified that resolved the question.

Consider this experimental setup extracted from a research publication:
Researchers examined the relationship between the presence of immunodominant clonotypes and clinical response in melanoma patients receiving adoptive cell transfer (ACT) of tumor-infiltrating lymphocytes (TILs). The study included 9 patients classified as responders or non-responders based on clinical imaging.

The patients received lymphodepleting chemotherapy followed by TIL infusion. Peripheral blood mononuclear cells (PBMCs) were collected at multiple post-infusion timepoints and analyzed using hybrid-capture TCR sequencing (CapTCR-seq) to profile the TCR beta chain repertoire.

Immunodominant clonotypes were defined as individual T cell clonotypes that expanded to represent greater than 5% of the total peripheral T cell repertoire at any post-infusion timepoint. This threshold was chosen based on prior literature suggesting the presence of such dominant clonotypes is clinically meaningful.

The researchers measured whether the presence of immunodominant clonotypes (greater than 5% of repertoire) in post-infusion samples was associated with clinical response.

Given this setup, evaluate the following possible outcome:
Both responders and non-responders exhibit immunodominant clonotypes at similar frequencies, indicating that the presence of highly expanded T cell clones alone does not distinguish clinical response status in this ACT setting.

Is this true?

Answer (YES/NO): YES